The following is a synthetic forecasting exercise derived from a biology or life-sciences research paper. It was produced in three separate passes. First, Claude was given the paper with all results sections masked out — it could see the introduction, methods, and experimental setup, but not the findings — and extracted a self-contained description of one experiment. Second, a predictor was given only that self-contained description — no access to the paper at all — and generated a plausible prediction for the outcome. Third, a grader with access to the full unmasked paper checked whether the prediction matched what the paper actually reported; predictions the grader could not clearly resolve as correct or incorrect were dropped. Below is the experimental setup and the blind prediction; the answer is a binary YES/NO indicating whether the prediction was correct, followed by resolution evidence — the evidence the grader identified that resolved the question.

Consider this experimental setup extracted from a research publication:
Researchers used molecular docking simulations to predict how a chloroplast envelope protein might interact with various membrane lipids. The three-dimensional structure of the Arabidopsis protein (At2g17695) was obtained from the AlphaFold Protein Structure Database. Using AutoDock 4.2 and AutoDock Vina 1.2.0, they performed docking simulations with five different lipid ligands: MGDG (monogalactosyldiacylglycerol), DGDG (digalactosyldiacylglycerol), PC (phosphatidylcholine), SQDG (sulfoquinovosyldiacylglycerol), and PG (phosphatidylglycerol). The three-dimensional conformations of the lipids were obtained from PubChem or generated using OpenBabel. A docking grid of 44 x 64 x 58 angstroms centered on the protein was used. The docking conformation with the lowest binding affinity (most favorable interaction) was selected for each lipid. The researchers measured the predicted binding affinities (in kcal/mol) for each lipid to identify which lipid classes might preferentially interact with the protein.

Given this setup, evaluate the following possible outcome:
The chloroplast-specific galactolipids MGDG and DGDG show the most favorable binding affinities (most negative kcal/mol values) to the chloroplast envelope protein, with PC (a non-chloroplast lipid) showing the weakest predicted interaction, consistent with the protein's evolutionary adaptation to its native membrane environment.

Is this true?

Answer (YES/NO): NO